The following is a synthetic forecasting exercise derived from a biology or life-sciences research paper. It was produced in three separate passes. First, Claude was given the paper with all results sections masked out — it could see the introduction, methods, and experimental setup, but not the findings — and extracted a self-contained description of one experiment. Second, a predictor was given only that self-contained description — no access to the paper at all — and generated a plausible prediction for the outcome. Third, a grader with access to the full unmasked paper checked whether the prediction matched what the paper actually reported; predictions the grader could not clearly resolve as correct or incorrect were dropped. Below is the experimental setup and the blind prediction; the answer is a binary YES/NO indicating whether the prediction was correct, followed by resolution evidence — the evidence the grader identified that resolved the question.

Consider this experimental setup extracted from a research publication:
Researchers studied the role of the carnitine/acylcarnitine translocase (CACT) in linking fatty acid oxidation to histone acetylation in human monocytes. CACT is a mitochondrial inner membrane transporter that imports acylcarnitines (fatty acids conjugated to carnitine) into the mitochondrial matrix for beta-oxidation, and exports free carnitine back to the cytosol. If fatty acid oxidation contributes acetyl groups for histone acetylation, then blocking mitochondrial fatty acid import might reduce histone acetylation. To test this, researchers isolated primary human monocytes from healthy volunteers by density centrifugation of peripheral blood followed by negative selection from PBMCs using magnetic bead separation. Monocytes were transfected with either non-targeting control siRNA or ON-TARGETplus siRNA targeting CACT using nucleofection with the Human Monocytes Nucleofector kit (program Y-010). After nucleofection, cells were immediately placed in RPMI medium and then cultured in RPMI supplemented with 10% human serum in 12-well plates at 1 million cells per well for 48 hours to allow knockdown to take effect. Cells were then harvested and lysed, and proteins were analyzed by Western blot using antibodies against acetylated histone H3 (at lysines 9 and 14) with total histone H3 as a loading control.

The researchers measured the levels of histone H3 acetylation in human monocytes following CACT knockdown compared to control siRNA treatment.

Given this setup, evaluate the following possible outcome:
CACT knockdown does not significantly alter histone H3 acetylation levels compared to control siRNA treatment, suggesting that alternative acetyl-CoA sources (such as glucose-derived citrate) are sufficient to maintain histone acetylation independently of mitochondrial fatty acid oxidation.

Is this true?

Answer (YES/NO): NO